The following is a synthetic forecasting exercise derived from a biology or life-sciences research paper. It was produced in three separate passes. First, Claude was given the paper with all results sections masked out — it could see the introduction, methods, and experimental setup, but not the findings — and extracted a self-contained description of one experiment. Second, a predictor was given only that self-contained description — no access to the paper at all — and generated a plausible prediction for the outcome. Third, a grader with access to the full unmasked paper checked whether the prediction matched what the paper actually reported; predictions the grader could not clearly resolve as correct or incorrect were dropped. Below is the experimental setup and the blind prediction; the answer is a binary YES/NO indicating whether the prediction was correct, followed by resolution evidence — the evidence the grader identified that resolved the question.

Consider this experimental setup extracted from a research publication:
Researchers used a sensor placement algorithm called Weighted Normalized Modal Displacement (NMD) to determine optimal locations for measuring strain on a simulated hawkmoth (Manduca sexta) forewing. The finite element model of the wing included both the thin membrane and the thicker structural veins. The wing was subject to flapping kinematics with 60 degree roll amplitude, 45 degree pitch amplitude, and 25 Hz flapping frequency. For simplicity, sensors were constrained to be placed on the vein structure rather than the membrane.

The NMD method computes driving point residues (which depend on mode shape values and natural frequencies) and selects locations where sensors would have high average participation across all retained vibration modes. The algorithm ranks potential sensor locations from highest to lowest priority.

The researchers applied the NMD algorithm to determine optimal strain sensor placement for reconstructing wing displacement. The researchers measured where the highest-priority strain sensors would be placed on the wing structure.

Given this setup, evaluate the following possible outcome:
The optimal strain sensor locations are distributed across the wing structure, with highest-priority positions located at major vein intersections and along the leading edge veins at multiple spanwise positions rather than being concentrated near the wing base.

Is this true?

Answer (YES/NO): NO